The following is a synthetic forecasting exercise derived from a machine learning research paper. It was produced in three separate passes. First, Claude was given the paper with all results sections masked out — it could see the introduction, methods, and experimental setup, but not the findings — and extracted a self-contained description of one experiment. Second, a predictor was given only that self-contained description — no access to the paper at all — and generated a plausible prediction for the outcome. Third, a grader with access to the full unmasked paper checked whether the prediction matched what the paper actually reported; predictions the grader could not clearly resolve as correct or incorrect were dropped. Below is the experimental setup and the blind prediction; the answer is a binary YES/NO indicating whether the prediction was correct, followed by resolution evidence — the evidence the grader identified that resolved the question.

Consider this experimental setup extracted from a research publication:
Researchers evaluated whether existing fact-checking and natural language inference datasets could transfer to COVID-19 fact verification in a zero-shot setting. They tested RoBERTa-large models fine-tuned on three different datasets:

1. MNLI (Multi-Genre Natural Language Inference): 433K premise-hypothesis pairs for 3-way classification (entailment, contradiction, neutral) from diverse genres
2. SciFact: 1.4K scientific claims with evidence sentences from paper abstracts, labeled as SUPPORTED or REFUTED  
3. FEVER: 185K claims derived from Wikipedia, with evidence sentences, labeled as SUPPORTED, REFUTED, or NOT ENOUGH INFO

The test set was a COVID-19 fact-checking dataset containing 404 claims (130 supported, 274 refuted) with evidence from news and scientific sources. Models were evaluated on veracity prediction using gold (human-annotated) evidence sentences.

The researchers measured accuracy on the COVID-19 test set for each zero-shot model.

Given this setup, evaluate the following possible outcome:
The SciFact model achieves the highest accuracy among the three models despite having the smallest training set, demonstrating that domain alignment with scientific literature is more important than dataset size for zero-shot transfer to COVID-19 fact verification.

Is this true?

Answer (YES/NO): NO